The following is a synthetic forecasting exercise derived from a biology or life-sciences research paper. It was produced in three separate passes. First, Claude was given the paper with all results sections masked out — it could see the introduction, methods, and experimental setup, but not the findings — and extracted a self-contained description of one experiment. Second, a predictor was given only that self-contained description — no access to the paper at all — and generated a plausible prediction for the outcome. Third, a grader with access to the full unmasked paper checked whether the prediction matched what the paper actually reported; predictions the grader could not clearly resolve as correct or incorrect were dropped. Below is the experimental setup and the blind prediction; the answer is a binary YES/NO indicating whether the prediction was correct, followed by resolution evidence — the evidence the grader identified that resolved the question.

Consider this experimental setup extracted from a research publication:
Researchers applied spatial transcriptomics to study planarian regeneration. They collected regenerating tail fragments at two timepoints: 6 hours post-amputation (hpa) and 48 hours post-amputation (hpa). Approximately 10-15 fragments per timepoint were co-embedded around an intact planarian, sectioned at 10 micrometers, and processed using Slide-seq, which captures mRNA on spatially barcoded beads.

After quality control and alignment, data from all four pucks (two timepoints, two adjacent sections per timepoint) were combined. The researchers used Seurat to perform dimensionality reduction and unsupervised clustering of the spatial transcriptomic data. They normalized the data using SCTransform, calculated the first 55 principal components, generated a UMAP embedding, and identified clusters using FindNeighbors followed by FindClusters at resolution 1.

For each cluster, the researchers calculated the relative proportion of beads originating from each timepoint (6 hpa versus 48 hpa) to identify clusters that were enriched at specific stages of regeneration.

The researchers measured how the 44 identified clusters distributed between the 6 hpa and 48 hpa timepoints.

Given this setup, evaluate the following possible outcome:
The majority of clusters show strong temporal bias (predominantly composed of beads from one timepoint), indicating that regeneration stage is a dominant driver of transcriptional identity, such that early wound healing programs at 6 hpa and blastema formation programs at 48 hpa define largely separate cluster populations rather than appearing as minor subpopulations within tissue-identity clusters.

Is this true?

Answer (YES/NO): NO